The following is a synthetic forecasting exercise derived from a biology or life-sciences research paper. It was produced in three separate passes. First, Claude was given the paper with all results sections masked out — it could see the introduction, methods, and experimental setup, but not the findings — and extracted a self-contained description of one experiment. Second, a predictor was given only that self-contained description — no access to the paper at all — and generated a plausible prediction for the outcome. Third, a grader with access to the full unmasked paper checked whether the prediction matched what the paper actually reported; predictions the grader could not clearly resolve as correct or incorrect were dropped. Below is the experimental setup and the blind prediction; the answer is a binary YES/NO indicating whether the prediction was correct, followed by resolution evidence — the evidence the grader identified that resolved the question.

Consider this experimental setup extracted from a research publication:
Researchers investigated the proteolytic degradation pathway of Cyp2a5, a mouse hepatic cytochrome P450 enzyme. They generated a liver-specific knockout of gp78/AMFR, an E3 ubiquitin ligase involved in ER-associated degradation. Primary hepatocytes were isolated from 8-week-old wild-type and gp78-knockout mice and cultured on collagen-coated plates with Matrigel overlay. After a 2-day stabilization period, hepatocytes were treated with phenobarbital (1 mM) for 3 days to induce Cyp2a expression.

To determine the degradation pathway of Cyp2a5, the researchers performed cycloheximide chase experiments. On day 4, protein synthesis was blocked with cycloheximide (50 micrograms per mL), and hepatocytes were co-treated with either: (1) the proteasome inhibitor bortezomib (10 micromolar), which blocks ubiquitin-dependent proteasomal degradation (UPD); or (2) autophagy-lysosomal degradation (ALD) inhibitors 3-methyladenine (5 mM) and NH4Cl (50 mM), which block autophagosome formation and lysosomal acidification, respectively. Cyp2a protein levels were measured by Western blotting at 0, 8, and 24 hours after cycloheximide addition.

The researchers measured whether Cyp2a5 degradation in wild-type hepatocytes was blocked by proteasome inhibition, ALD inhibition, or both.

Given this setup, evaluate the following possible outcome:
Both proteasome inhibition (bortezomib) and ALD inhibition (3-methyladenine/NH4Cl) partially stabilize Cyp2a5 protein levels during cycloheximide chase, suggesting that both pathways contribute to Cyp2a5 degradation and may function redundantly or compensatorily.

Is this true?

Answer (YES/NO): YES